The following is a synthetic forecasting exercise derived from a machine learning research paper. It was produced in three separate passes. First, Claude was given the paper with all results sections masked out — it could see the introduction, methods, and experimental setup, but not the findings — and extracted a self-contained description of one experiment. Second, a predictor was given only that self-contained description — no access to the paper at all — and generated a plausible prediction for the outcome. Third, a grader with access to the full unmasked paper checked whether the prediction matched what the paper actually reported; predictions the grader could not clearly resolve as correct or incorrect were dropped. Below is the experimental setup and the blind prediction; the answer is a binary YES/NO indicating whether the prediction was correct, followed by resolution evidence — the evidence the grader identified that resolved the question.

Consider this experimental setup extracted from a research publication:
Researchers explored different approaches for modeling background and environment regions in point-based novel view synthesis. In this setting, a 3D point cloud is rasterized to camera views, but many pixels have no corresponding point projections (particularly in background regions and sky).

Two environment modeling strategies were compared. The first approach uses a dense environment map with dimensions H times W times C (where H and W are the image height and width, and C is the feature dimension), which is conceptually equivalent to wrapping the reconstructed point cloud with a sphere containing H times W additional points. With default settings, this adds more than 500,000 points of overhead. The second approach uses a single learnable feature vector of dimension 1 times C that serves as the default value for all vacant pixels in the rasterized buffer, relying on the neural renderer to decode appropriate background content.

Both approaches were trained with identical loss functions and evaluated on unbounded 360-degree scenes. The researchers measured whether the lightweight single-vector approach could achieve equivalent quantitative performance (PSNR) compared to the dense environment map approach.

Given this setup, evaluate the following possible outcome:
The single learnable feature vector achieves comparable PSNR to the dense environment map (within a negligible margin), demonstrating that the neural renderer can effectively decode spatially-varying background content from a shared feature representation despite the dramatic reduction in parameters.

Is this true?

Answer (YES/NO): YES